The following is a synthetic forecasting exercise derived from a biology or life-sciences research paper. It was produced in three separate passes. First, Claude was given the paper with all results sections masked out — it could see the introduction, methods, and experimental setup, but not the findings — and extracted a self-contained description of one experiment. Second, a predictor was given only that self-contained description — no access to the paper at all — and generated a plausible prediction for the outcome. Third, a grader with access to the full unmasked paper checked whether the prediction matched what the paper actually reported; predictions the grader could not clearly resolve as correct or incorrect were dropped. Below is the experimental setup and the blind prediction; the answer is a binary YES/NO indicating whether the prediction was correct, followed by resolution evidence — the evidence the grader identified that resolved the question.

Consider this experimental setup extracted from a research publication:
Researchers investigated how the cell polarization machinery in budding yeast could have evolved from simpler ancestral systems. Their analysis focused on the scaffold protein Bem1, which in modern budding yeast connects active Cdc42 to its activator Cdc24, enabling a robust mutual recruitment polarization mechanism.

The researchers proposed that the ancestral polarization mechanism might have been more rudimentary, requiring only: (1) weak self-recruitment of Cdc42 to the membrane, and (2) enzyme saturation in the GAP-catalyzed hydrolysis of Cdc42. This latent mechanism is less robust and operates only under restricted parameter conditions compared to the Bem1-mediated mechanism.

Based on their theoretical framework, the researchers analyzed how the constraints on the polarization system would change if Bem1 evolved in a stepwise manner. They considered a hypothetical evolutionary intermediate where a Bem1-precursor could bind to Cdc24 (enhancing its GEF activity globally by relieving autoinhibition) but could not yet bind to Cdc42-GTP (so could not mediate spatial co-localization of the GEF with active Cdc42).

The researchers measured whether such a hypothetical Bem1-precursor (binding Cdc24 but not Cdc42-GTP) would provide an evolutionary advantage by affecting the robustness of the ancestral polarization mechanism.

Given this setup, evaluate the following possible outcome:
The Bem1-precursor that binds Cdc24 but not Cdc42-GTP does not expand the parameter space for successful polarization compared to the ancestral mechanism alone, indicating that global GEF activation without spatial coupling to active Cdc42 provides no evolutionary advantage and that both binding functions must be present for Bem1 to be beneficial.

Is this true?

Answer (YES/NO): NO